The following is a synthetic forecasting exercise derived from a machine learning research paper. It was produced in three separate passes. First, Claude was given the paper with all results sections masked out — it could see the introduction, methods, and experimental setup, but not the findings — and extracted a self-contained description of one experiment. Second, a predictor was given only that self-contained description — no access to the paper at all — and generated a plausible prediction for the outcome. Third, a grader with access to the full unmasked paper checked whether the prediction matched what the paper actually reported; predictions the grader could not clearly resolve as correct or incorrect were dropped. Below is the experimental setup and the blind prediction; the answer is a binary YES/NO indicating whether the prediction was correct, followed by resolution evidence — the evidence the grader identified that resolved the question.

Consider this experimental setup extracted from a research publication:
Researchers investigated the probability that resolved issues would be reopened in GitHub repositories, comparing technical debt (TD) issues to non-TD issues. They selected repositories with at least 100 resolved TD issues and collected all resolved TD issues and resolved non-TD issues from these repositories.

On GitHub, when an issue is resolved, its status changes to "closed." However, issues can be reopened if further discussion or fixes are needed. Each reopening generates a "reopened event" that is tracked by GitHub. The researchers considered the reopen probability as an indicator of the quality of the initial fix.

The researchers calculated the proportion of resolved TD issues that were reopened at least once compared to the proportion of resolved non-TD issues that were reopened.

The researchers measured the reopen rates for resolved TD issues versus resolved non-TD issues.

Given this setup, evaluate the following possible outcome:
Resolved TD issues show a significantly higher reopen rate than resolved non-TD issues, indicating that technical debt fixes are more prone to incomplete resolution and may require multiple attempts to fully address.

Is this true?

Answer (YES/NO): YES